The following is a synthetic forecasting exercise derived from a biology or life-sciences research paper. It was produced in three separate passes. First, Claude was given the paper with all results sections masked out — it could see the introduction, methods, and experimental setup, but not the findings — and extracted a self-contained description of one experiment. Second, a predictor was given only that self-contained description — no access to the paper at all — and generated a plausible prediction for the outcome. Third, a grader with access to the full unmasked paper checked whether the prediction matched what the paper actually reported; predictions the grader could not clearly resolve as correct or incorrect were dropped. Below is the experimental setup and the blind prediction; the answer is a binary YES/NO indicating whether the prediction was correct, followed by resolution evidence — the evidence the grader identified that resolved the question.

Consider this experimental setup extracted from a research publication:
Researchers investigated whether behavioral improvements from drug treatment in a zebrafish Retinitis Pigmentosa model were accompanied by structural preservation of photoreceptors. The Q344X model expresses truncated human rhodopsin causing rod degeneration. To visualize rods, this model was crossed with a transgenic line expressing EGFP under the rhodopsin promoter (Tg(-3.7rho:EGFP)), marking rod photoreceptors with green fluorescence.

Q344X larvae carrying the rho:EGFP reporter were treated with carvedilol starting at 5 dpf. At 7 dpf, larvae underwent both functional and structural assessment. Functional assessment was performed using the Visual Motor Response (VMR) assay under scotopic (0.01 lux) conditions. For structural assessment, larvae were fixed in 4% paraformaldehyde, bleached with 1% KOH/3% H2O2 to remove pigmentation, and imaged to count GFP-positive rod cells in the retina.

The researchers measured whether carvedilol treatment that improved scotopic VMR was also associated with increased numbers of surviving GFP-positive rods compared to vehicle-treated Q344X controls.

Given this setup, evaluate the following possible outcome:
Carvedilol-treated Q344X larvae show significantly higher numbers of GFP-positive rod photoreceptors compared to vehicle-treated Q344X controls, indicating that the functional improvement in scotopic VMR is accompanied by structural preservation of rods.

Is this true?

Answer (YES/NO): YES